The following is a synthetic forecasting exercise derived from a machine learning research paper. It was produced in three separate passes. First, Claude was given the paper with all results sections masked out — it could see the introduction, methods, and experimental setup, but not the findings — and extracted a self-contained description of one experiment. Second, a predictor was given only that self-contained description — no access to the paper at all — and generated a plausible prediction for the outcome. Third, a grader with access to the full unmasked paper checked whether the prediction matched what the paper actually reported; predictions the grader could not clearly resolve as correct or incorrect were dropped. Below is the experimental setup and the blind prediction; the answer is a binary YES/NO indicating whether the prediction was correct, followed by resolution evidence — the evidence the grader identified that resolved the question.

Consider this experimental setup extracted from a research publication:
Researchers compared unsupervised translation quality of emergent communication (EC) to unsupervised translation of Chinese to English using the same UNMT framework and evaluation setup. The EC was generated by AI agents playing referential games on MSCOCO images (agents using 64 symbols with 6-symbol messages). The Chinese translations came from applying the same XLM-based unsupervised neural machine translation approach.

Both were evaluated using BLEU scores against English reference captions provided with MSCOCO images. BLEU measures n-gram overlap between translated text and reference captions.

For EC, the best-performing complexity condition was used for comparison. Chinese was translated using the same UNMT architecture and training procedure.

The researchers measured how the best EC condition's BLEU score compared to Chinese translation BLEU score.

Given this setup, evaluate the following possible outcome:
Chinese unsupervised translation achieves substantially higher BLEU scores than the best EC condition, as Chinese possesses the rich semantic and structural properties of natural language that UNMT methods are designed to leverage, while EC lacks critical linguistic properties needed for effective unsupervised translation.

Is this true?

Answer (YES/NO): NO